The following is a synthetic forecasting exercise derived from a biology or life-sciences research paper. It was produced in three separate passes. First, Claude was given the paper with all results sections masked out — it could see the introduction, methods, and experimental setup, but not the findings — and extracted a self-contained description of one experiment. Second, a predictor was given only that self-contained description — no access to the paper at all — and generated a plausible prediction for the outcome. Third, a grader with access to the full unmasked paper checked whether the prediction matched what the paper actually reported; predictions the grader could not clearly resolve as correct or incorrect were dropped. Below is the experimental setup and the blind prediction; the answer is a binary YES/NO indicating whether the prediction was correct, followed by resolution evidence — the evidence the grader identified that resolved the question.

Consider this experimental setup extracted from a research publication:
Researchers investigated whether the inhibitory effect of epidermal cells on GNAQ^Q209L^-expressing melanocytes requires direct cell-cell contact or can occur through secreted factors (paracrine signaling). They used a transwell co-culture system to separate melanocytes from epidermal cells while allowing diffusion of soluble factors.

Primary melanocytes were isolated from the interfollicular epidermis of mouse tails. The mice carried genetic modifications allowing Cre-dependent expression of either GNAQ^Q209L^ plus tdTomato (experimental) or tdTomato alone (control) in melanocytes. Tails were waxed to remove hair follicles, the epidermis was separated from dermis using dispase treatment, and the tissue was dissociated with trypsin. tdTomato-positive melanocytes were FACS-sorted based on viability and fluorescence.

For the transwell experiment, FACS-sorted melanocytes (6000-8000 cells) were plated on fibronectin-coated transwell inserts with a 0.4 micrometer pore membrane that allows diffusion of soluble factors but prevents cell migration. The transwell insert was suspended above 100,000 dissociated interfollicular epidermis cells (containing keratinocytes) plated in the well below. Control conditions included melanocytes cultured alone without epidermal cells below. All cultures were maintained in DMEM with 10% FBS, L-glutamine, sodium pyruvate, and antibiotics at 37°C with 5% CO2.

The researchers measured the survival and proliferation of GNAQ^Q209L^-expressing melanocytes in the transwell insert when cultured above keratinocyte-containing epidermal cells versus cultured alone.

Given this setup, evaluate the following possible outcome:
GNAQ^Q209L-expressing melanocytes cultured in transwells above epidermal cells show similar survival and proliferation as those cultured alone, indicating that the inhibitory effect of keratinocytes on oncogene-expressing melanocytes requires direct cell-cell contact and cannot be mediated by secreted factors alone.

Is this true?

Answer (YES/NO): NO